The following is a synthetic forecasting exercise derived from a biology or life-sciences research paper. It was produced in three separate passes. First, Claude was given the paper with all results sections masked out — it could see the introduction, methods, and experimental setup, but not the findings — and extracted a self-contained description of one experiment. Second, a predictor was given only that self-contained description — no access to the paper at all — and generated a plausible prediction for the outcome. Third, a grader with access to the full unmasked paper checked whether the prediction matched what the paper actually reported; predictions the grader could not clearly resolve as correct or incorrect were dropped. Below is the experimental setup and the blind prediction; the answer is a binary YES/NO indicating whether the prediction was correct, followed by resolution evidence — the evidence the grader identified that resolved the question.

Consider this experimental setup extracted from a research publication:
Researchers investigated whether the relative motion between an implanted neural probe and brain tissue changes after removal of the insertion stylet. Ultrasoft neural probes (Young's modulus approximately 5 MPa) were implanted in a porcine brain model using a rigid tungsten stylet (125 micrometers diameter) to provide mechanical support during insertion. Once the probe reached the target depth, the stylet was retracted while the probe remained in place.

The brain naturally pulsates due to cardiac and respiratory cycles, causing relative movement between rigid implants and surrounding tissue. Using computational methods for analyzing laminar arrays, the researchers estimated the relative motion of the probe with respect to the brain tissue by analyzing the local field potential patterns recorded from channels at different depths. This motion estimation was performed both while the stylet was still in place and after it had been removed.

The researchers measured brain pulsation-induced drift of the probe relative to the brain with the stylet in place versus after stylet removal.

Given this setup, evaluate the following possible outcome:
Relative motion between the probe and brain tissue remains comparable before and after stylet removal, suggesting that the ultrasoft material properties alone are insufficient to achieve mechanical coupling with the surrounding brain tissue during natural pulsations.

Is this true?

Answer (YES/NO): NO